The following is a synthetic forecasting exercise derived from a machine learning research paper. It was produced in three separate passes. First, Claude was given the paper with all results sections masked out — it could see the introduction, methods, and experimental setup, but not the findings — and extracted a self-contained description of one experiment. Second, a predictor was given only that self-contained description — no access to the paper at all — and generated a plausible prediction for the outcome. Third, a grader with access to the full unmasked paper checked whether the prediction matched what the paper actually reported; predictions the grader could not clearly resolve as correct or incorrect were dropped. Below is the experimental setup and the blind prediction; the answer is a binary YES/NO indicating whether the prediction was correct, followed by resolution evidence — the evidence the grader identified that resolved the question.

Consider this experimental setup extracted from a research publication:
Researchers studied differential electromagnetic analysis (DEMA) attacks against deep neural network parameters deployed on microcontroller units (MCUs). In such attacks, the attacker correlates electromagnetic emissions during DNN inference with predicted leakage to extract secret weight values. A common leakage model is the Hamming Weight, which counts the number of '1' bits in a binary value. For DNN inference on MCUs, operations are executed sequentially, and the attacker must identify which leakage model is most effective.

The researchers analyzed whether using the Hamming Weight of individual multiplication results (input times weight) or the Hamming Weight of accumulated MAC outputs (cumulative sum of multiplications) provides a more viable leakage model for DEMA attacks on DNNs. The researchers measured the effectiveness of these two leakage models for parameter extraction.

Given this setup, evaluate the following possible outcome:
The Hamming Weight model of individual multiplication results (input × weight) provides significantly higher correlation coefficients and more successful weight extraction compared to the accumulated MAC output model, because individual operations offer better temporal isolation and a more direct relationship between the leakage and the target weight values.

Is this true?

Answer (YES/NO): NO